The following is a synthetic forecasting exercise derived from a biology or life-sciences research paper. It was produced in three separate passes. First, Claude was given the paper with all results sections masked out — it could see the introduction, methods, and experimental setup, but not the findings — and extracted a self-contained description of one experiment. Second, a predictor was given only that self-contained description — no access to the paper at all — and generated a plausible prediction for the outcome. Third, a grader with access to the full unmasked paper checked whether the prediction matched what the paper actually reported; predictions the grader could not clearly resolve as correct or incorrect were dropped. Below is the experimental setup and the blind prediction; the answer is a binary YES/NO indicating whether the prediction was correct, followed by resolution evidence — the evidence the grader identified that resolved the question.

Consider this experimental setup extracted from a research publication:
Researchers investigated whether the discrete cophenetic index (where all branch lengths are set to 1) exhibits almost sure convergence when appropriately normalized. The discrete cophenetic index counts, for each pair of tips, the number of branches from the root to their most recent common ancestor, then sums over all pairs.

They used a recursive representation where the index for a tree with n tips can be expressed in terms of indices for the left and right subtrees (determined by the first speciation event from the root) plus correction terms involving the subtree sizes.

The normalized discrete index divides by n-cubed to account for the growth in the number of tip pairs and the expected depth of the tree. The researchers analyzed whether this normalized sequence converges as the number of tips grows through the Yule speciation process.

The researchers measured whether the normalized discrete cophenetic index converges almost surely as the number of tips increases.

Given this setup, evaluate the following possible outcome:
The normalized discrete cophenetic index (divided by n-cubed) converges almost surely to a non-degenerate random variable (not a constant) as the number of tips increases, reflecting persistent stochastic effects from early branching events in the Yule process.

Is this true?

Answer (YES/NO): YES